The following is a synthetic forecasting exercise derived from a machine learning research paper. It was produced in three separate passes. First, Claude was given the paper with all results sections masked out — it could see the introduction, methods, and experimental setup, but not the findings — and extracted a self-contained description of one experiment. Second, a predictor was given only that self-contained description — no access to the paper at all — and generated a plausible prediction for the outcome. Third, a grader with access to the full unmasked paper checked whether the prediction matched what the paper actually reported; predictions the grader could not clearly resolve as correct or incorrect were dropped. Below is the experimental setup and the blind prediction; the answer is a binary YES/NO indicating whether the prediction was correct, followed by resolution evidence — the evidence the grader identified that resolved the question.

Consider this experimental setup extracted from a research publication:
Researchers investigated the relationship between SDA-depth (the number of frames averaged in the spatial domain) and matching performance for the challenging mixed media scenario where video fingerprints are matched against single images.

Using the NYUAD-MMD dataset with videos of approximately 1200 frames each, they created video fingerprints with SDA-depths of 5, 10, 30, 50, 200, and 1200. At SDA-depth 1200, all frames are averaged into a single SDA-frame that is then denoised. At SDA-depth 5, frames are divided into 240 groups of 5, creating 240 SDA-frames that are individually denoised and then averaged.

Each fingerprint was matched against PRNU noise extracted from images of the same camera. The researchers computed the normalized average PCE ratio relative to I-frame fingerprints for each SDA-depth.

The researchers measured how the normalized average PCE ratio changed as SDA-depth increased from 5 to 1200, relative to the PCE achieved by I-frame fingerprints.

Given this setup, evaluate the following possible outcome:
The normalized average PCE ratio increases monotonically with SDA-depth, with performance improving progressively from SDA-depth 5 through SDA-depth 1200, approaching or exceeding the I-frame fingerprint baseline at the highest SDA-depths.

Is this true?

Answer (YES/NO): NO